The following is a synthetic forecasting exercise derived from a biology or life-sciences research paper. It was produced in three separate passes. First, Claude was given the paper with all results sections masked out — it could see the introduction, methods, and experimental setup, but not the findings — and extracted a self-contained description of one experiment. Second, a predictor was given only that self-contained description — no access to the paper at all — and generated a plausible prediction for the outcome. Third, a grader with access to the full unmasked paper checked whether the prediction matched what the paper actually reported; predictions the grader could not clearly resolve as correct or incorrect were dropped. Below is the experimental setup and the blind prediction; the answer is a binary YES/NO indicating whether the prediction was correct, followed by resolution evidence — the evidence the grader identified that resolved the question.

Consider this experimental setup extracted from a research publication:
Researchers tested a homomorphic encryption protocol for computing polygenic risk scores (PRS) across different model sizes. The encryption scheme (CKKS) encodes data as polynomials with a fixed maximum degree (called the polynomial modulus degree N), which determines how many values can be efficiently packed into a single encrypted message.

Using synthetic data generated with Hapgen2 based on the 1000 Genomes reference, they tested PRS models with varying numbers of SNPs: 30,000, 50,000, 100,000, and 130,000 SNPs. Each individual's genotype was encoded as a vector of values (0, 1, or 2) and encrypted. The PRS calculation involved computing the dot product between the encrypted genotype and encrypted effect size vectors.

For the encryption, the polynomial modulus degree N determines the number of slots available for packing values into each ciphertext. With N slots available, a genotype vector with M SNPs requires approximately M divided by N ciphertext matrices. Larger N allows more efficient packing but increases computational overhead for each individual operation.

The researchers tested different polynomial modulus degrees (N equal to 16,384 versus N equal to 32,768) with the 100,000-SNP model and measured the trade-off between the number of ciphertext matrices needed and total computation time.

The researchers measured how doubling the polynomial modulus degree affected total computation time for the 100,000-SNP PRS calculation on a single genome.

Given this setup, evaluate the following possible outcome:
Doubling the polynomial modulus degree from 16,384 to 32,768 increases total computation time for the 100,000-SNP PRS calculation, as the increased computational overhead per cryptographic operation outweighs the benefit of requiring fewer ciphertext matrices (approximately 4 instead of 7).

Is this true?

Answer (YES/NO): YES